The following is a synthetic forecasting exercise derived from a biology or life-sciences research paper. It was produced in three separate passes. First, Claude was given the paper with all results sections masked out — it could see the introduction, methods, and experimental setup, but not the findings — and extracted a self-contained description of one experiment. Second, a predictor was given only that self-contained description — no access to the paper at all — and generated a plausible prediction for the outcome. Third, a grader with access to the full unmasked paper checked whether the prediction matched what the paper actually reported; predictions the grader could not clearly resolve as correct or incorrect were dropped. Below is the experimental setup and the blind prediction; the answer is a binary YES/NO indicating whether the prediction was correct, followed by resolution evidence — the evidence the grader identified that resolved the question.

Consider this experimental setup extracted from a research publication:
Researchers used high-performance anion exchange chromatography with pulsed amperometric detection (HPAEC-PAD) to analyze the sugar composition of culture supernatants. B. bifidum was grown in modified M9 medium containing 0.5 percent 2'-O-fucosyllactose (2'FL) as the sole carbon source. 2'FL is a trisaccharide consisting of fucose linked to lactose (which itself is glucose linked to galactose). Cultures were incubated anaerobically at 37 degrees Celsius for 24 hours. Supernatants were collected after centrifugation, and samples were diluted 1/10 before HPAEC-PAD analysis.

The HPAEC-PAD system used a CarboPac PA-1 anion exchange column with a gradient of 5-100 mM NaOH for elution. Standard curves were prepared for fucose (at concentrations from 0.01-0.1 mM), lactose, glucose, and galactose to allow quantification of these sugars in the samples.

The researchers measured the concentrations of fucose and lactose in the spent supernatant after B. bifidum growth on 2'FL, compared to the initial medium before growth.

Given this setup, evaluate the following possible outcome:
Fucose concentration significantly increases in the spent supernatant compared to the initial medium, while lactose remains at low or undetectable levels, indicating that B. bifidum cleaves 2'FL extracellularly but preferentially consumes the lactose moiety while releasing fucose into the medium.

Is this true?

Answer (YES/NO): NO